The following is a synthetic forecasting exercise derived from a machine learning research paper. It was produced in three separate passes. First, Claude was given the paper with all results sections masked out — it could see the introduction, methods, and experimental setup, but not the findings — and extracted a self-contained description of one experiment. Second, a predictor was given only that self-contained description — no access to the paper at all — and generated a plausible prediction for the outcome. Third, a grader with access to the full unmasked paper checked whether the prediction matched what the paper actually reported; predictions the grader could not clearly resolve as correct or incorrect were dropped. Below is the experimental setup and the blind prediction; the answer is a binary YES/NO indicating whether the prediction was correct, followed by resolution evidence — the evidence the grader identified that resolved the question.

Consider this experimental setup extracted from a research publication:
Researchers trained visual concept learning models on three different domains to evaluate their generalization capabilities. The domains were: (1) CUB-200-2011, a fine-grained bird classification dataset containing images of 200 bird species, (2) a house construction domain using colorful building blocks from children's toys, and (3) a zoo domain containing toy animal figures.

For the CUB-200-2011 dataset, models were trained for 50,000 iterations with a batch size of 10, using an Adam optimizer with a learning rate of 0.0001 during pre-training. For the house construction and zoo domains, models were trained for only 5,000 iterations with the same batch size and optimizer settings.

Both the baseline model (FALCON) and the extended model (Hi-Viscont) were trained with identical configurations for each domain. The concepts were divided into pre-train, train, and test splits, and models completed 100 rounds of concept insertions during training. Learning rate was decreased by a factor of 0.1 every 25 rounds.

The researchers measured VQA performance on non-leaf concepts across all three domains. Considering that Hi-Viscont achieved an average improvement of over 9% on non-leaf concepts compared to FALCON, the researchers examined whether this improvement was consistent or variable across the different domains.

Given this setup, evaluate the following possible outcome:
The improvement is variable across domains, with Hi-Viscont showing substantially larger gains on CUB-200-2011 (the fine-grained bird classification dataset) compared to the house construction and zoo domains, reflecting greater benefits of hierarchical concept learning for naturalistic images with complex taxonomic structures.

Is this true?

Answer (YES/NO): NO